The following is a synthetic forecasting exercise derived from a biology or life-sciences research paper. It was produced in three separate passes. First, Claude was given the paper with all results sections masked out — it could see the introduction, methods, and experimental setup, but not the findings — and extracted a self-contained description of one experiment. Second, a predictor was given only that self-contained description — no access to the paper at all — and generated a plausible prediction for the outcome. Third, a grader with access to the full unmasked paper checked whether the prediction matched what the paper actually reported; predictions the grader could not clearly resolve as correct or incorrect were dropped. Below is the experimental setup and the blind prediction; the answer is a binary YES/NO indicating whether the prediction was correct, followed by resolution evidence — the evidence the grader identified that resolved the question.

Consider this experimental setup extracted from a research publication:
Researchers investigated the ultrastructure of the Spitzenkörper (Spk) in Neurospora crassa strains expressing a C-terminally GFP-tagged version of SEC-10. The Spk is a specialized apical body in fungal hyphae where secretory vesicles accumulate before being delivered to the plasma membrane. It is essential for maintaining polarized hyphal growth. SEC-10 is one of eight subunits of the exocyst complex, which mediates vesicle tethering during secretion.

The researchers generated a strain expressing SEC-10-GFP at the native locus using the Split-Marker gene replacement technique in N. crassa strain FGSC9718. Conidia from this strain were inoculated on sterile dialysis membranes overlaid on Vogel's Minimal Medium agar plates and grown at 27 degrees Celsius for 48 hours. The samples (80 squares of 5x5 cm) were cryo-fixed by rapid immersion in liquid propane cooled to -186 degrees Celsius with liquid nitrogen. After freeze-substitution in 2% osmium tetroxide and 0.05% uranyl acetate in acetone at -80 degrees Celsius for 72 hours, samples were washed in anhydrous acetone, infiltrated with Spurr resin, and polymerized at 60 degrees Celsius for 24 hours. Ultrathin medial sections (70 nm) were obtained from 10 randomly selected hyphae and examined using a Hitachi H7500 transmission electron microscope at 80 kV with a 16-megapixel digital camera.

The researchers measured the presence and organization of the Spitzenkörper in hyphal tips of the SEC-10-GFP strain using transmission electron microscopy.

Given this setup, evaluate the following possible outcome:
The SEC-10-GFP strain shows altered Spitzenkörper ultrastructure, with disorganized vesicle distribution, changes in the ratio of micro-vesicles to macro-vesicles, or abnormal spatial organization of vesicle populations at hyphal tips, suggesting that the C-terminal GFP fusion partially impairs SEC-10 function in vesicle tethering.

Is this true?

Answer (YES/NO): YES